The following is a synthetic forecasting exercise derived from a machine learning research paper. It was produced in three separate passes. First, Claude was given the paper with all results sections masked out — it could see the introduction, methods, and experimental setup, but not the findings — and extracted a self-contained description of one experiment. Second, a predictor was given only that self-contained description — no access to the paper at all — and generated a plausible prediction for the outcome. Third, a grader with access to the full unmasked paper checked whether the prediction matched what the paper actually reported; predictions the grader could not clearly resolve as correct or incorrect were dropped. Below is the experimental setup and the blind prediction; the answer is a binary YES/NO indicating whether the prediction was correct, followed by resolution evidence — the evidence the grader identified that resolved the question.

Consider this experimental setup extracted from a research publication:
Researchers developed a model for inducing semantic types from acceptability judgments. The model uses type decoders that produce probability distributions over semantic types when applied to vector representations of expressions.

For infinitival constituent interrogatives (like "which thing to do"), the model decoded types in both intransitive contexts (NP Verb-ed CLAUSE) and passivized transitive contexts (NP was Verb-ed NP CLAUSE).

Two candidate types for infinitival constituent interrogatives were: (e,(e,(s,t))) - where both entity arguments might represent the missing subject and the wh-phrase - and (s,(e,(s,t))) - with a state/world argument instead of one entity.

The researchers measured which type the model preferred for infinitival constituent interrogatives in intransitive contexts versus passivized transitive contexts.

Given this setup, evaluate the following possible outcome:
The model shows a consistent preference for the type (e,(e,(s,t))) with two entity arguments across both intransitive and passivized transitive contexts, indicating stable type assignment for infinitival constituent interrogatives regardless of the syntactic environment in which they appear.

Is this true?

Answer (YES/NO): NO